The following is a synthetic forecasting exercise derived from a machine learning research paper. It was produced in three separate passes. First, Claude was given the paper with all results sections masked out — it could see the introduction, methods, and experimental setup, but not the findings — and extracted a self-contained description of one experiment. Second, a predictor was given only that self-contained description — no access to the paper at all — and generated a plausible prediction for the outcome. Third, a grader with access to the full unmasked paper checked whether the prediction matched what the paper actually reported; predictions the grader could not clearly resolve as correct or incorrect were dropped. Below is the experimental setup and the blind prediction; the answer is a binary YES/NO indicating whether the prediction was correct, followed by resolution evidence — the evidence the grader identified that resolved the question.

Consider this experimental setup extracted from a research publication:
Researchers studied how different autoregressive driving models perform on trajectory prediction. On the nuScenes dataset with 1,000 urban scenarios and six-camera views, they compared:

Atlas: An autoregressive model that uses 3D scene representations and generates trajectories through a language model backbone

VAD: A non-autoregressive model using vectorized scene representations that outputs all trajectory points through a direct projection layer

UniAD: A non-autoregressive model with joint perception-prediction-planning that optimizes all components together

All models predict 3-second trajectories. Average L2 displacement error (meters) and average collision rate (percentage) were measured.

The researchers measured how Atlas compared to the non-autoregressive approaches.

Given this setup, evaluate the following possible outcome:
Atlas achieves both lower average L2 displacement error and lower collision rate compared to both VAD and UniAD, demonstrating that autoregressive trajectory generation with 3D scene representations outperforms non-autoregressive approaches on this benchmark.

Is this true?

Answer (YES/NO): NO